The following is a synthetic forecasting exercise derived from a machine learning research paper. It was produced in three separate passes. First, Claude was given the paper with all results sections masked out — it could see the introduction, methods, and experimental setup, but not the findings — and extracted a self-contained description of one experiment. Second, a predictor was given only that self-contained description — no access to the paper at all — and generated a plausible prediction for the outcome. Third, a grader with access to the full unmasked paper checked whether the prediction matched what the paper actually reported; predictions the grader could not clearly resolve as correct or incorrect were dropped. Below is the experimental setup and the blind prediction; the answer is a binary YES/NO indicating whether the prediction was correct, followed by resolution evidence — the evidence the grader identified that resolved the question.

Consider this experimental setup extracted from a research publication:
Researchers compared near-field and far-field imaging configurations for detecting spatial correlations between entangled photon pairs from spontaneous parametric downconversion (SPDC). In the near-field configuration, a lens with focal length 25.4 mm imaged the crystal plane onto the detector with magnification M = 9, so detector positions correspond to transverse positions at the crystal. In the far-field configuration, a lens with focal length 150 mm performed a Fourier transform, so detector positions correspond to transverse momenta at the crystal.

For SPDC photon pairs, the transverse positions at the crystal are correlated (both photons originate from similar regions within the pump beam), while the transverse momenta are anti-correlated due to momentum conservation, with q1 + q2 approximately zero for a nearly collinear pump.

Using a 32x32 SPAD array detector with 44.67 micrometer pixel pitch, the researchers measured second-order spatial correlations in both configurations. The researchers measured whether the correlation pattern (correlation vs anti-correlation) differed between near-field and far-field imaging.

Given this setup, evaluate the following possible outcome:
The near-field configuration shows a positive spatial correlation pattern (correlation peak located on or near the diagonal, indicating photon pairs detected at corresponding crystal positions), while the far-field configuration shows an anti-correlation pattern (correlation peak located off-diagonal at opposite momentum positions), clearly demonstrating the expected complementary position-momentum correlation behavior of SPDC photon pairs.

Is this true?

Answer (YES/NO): YES